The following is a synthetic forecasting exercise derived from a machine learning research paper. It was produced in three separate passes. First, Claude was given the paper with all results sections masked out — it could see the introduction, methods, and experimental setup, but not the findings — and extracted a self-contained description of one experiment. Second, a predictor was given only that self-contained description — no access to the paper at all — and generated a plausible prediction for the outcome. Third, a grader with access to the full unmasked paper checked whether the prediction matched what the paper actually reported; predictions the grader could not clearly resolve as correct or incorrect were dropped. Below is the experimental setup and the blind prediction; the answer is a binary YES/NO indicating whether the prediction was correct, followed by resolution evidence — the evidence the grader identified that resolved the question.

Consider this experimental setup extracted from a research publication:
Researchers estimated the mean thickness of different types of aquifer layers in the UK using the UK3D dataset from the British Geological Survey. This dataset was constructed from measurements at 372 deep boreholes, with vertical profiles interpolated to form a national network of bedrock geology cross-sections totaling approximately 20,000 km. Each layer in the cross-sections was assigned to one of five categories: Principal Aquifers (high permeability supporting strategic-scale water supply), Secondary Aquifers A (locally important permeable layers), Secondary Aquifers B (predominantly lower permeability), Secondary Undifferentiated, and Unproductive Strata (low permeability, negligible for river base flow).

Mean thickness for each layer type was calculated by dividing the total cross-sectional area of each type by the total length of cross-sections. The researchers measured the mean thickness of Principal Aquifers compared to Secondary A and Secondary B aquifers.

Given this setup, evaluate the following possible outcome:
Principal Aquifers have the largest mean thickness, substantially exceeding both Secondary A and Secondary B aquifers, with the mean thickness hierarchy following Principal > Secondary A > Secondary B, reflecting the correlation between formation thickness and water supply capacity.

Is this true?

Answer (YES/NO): NO